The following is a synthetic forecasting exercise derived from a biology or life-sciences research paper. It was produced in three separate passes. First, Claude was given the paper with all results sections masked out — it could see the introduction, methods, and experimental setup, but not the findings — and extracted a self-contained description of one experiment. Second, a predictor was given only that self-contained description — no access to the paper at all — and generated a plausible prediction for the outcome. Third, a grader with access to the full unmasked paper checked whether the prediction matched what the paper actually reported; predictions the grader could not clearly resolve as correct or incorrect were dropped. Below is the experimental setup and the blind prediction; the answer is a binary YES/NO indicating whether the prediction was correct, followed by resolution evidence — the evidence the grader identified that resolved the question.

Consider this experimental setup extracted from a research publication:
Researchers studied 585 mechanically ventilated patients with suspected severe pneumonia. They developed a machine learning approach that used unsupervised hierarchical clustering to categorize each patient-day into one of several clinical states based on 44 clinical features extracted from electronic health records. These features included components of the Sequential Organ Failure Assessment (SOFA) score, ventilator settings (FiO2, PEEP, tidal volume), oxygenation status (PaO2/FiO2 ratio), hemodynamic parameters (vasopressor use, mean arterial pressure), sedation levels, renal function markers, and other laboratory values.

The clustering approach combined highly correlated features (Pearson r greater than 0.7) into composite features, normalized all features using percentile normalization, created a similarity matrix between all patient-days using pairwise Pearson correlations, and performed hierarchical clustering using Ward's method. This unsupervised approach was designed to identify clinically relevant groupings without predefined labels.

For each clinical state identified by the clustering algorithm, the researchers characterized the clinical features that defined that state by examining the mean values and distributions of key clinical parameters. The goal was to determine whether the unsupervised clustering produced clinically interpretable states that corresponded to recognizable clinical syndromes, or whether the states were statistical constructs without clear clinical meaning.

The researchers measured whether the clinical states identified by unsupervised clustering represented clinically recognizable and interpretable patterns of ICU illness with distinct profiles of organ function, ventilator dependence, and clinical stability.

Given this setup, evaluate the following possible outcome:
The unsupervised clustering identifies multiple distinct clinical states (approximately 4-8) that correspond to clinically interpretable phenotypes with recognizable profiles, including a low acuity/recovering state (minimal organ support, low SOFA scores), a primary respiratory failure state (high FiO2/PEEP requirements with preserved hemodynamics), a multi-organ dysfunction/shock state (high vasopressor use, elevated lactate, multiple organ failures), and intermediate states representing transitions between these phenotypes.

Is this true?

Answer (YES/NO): NO